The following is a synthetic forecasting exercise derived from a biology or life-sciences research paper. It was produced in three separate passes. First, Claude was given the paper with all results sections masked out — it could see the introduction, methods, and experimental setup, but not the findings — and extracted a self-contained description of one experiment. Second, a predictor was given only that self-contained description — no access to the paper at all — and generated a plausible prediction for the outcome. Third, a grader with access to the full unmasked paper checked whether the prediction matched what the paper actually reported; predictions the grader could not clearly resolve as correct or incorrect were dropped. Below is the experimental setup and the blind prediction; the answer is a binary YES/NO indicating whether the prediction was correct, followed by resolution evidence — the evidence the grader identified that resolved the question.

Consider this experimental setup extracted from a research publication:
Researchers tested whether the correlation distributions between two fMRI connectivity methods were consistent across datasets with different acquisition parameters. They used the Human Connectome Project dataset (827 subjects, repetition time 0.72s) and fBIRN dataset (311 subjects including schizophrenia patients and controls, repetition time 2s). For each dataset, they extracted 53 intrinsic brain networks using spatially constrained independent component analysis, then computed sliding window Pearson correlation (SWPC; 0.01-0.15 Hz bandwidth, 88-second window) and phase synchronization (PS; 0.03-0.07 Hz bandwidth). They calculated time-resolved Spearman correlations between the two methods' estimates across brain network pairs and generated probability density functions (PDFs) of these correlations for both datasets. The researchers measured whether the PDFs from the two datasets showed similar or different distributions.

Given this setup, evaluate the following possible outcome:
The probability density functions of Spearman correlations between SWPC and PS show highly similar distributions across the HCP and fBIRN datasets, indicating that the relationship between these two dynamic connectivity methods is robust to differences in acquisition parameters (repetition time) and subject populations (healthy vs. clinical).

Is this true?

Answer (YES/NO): YES